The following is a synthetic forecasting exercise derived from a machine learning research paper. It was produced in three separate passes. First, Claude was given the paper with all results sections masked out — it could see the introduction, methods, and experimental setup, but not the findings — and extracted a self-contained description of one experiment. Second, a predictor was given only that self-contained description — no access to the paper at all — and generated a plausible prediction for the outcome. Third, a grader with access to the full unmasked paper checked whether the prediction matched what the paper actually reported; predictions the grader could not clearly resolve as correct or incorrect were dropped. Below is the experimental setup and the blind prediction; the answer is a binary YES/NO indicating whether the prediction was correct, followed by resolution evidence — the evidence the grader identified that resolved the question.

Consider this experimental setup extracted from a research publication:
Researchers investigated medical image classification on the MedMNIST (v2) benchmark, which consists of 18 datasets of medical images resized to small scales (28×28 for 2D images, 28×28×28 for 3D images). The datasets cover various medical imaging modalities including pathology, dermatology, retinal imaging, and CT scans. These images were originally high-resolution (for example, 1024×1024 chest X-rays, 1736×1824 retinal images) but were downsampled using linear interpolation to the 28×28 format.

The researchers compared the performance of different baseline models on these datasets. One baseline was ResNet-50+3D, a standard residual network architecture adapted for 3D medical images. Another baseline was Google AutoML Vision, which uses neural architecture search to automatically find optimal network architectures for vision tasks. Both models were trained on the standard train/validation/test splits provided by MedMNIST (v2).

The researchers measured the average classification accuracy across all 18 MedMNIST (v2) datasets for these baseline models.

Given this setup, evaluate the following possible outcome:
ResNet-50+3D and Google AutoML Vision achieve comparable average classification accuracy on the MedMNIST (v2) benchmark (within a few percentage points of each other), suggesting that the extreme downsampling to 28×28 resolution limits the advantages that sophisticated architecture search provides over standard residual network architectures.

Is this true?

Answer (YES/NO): YES